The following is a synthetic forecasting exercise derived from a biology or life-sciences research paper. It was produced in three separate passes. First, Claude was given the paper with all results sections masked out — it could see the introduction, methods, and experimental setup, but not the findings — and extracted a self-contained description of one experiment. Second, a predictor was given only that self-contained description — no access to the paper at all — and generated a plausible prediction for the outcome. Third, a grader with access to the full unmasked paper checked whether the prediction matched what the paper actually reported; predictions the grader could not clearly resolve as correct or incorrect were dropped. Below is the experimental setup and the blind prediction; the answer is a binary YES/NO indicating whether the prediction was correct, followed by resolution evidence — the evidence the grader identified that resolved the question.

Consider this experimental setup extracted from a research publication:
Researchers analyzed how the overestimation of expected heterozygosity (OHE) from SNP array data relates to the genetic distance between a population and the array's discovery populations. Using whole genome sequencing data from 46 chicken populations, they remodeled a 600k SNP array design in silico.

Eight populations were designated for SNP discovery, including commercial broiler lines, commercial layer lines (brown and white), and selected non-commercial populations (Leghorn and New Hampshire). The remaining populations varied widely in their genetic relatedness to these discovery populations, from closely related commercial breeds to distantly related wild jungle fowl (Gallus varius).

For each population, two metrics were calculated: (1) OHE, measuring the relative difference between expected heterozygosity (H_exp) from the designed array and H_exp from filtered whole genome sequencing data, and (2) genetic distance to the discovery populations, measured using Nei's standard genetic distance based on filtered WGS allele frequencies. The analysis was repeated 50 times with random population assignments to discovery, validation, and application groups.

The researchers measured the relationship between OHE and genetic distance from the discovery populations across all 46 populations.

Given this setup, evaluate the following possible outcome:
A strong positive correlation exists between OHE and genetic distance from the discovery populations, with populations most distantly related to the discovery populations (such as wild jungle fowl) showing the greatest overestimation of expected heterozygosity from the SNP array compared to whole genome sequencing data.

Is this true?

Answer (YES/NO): NO